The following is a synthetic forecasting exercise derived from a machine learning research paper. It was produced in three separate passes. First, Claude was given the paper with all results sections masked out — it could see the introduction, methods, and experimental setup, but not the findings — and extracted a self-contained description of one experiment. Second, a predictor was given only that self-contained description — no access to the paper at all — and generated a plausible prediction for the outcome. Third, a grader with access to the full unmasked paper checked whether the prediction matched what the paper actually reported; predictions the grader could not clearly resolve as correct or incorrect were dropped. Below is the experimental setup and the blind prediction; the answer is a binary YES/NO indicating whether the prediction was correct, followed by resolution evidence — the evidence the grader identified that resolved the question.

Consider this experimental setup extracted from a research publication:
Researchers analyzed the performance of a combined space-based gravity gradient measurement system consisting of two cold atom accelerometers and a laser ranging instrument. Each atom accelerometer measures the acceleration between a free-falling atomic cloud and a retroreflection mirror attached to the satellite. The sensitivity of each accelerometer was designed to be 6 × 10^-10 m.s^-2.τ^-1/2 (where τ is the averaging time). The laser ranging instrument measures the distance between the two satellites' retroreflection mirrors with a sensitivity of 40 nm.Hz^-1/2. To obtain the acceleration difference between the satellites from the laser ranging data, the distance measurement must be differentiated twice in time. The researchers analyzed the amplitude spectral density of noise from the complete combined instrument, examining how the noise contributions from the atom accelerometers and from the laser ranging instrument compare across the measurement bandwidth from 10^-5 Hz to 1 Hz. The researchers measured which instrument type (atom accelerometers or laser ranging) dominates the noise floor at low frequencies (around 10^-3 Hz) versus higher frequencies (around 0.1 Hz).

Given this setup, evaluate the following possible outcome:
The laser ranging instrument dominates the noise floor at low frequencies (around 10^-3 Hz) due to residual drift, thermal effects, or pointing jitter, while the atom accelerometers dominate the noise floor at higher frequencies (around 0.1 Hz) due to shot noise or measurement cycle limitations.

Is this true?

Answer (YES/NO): NO